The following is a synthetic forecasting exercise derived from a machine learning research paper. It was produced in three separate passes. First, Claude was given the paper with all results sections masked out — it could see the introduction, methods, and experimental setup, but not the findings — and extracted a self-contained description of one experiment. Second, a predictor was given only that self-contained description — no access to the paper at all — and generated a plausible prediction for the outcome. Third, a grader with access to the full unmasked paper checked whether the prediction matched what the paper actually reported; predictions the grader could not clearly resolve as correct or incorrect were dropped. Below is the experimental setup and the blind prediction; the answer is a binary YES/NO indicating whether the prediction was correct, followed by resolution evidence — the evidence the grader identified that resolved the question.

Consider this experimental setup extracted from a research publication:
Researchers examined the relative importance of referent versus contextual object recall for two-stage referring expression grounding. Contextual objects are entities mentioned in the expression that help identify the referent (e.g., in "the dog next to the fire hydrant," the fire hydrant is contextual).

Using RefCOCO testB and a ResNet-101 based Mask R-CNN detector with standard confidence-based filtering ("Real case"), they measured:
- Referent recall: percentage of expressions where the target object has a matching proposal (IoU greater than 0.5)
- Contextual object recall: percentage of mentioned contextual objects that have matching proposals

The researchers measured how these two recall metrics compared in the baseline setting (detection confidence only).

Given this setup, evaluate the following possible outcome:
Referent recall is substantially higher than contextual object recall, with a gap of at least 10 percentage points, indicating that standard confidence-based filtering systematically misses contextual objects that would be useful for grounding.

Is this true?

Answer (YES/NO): YES